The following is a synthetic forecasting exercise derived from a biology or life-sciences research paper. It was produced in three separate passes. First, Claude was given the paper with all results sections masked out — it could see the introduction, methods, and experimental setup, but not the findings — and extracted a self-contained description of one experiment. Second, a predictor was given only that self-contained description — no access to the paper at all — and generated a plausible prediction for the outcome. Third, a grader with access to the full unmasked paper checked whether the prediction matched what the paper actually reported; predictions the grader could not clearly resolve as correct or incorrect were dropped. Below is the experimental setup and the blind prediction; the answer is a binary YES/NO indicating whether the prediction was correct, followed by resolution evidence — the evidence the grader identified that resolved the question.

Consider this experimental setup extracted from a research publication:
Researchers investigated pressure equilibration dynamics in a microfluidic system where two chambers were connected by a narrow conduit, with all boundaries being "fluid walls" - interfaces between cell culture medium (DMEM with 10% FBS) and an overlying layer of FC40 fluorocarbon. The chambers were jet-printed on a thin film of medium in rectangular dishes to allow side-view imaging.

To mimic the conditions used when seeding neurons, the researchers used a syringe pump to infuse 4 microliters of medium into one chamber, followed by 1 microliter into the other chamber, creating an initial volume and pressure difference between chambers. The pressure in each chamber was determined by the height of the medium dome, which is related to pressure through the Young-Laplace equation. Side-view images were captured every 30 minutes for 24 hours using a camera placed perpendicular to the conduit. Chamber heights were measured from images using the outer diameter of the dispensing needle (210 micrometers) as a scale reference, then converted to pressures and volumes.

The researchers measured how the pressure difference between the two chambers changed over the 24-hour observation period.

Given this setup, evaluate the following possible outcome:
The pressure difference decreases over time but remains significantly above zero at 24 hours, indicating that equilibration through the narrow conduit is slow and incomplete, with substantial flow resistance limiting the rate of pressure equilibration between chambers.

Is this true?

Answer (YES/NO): NO